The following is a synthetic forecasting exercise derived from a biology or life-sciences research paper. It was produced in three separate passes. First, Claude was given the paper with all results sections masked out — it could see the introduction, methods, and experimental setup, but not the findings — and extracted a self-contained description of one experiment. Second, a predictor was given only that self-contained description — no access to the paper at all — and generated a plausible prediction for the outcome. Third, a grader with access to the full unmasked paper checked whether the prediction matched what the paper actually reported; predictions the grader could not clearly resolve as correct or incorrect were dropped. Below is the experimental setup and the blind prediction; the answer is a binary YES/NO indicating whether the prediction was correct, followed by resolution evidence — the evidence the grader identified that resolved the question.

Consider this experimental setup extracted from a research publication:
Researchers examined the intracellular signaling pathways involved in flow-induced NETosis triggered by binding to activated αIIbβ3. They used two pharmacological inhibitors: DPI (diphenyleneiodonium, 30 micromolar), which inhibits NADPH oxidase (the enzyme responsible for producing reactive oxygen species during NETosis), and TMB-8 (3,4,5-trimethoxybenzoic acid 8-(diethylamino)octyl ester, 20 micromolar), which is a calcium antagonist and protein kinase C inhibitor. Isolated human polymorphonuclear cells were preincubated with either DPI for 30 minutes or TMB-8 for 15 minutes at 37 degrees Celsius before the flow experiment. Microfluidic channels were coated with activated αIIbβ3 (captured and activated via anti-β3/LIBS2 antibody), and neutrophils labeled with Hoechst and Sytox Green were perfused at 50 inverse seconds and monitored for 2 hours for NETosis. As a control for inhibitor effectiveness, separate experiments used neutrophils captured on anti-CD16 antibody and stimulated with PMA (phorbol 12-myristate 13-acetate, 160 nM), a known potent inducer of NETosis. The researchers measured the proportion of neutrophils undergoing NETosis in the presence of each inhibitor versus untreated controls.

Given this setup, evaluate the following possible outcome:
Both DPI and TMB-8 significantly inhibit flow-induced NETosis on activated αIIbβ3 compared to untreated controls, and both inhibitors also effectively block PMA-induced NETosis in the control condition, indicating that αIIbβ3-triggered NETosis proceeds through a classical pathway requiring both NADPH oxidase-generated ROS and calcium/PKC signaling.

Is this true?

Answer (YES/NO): NO